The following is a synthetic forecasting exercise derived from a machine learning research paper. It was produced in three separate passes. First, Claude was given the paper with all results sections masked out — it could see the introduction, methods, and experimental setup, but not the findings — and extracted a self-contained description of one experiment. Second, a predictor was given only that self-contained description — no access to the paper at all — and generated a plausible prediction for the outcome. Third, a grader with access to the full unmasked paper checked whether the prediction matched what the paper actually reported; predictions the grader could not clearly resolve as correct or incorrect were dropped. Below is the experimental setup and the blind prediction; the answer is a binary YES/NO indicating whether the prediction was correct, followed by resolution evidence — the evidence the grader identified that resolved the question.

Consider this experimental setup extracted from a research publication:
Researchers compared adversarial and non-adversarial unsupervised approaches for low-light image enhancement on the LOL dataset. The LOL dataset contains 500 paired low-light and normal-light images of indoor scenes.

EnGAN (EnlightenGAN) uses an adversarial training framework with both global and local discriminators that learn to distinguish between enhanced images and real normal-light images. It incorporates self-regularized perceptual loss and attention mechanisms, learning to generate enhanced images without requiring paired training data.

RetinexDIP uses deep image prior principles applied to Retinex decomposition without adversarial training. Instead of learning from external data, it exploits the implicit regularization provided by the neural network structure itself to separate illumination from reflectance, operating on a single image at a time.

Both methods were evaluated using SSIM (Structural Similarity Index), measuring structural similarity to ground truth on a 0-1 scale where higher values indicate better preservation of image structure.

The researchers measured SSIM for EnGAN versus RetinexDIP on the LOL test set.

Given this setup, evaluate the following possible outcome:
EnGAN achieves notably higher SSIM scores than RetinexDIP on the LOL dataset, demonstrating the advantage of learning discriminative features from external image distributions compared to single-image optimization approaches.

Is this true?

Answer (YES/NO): YES